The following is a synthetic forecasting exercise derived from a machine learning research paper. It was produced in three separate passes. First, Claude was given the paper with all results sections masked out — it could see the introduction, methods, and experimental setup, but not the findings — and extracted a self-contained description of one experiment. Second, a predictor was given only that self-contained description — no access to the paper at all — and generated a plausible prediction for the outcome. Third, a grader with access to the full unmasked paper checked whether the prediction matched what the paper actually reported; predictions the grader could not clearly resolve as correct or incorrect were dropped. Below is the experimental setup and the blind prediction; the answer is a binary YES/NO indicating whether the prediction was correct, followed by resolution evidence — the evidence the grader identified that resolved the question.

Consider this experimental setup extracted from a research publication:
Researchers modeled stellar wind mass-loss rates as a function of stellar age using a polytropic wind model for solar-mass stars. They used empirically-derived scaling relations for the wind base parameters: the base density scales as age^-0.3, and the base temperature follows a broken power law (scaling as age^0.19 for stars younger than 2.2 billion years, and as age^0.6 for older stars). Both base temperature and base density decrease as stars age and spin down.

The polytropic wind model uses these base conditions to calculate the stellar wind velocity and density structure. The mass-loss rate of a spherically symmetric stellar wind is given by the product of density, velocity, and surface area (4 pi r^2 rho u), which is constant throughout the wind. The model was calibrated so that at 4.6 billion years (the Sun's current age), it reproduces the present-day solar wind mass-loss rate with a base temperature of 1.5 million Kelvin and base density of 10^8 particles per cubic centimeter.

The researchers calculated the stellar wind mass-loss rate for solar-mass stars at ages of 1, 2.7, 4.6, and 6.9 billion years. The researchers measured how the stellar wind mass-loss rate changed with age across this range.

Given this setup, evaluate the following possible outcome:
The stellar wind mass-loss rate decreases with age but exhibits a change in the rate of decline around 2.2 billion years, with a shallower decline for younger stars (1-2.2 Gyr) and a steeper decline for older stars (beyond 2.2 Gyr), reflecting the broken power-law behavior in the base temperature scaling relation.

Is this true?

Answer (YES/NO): YES